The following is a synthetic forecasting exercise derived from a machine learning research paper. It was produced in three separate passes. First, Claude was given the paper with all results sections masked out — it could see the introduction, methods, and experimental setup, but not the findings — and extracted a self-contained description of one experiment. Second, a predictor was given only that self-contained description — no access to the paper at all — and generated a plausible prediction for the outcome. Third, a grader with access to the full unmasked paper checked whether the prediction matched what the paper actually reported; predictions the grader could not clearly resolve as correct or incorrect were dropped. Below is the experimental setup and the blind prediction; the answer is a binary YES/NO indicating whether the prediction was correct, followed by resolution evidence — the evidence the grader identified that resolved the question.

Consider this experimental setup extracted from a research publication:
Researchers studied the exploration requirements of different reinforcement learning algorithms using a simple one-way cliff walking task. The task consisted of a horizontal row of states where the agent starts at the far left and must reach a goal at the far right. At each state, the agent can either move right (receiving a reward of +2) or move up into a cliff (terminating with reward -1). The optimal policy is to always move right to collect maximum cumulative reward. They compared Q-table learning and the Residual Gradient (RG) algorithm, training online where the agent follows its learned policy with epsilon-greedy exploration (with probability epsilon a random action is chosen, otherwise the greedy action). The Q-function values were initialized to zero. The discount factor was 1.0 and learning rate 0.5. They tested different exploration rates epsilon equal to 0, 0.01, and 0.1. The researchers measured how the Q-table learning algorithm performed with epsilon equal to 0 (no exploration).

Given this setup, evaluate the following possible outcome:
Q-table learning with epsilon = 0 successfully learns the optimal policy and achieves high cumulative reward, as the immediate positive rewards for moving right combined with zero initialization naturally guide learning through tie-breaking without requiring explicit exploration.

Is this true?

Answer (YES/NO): YES